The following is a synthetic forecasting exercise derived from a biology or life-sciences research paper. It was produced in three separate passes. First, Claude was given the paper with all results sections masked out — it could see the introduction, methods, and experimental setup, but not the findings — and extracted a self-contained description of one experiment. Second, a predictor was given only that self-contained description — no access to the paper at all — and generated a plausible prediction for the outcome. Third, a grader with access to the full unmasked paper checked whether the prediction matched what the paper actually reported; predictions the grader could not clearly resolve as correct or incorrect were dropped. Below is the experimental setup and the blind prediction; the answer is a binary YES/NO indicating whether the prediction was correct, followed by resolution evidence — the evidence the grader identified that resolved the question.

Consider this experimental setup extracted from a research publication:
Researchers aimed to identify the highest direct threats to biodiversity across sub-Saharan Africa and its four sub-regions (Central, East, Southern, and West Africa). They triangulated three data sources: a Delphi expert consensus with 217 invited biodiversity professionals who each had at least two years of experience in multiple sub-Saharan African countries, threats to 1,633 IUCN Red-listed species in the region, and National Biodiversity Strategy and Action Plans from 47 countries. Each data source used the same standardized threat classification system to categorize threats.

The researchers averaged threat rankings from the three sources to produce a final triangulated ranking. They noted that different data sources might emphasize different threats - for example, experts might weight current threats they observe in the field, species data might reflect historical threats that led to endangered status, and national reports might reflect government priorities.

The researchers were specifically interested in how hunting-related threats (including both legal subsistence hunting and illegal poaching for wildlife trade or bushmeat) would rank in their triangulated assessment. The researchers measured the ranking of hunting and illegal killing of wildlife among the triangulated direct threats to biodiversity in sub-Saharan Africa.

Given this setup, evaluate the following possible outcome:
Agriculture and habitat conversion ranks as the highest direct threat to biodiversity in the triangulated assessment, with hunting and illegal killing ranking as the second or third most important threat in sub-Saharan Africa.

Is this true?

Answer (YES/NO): NO